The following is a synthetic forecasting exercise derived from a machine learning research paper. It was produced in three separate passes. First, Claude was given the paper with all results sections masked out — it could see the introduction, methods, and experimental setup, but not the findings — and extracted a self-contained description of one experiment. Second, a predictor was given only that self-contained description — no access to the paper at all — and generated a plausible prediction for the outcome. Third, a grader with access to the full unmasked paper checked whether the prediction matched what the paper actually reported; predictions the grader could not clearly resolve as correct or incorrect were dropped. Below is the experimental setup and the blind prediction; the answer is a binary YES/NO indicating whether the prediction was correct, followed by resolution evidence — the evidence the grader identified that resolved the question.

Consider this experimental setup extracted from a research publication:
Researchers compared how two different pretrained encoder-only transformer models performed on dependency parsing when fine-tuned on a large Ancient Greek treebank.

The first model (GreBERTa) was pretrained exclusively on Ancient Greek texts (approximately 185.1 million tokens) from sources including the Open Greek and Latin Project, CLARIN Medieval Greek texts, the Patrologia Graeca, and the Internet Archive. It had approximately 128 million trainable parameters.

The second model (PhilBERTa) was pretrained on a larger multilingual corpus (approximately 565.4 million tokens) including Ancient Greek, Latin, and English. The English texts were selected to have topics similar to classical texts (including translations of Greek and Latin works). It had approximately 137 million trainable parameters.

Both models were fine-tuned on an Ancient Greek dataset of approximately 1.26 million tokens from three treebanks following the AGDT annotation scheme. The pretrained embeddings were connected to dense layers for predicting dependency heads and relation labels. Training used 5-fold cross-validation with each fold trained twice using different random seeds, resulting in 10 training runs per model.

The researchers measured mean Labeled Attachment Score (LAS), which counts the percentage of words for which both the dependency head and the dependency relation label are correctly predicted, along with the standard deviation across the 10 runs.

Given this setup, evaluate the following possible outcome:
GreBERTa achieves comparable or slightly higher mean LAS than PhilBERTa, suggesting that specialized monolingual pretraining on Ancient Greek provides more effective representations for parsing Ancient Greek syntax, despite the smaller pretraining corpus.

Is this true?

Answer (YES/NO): NO